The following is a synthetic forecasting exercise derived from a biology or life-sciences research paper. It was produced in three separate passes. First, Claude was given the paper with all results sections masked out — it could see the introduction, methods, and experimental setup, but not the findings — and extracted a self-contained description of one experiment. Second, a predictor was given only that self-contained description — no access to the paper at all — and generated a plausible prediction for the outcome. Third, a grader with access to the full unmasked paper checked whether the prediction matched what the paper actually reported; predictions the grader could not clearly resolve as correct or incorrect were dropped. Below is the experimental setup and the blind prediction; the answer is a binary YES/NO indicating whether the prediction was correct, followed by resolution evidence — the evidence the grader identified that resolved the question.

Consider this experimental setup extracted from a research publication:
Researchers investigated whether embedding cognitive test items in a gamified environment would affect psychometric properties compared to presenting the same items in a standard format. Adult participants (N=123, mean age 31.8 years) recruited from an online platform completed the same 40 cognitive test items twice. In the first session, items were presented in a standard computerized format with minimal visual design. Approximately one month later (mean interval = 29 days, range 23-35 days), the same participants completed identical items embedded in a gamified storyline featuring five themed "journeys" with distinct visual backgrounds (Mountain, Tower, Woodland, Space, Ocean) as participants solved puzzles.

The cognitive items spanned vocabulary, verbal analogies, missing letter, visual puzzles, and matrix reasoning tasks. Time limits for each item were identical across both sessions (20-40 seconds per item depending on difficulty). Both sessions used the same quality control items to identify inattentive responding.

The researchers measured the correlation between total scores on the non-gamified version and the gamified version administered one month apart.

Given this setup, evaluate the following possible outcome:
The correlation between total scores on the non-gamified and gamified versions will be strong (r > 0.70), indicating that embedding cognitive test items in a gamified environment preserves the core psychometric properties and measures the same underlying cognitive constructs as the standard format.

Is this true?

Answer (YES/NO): YES